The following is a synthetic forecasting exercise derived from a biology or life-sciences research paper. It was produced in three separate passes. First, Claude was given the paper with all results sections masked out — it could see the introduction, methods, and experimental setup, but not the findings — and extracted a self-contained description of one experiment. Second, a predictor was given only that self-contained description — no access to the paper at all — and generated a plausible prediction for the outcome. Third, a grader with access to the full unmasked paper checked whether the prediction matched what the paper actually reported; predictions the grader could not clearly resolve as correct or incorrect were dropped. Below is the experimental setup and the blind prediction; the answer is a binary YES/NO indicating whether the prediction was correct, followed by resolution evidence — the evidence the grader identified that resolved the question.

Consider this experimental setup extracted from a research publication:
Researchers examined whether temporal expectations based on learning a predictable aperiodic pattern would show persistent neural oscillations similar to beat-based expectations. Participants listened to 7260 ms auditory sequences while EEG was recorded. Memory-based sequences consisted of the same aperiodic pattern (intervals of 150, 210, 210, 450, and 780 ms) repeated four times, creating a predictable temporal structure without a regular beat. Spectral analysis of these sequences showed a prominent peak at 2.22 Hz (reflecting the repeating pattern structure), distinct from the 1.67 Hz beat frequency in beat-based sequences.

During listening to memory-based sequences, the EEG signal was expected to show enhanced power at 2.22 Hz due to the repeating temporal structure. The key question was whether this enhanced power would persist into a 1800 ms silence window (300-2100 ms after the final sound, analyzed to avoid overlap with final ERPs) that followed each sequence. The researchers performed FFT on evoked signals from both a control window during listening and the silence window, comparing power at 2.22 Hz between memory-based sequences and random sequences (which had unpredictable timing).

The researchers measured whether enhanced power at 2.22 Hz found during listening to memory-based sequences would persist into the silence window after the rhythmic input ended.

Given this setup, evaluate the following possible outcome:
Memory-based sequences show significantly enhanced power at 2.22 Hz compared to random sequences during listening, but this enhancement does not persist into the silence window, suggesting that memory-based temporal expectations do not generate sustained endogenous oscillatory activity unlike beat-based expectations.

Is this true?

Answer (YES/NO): YES